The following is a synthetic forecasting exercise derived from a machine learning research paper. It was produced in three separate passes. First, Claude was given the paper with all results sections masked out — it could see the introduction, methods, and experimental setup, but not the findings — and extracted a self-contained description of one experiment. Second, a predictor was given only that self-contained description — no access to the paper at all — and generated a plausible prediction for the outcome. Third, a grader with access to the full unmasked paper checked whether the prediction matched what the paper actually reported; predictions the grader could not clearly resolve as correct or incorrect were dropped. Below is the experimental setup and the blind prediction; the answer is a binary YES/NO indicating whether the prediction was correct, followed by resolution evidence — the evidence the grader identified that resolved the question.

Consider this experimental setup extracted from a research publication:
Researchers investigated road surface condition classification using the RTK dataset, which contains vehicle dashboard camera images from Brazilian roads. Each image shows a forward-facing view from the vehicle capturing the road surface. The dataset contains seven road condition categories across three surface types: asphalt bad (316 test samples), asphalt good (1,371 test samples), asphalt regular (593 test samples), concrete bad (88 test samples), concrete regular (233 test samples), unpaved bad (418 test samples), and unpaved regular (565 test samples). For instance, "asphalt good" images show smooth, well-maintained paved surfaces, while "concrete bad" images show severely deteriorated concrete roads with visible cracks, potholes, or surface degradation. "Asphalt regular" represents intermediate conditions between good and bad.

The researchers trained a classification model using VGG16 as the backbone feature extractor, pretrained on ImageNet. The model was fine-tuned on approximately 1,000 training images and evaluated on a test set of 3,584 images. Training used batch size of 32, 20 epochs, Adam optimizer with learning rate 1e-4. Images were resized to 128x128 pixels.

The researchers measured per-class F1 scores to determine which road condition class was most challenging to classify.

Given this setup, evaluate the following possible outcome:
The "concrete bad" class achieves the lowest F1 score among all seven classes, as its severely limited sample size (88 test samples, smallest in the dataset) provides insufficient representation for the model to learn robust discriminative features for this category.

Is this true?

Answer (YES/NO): YES